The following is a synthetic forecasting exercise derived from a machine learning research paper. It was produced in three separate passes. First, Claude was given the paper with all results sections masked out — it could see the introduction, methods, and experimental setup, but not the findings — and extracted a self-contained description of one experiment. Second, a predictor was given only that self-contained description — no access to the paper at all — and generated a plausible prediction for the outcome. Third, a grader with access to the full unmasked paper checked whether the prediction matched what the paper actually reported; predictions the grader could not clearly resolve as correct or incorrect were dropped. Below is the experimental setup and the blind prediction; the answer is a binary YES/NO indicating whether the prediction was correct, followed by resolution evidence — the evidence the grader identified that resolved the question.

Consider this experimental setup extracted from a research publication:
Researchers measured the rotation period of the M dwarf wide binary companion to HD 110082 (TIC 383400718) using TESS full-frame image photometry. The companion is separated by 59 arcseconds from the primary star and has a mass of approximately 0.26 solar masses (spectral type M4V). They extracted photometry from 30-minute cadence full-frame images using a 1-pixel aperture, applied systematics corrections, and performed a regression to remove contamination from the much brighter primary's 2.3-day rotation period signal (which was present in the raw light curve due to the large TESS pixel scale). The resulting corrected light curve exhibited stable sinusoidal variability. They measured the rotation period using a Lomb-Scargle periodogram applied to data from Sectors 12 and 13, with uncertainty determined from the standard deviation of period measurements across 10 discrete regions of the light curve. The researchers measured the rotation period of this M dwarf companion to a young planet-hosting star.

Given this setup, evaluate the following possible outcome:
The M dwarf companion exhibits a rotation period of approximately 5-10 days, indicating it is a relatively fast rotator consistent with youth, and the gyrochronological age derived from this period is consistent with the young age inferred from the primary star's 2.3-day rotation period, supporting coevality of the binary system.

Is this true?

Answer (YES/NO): NO